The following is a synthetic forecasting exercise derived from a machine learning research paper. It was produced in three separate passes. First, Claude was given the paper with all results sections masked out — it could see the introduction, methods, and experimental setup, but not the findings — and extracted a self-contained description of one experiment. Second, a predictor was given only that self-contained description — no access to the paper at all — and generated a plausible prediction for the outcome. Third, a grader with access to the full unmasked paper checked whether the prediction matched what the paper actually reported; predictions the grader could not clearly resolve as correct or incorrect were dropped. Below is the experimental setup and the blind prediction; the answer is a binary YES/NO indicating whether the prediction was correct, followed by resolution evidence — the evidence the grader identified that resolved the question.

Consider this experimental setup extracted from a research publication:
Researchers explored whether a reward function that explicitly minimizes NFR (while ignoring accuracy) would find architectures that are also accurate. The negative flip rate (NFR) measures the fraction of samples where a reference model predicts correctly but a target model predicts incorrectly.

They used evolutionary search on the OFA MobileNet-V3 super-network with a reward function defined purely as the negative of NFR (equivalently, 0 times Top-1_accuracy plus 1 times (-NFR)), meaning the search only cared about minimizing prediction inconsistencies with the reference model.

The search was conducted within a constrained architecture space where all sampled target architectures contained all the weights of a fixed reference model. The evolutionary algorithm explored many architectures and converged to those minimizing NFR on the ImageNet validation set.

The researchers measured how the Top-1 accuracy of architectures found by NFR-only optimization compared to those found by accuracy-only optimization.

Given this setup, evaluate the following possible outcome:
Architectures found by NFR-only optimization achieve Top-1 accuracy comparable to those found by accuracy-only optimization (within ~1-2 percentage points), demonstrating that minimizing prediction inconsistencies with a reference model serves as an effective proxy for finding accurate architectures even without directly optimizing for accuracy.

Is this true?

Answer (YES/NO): YES